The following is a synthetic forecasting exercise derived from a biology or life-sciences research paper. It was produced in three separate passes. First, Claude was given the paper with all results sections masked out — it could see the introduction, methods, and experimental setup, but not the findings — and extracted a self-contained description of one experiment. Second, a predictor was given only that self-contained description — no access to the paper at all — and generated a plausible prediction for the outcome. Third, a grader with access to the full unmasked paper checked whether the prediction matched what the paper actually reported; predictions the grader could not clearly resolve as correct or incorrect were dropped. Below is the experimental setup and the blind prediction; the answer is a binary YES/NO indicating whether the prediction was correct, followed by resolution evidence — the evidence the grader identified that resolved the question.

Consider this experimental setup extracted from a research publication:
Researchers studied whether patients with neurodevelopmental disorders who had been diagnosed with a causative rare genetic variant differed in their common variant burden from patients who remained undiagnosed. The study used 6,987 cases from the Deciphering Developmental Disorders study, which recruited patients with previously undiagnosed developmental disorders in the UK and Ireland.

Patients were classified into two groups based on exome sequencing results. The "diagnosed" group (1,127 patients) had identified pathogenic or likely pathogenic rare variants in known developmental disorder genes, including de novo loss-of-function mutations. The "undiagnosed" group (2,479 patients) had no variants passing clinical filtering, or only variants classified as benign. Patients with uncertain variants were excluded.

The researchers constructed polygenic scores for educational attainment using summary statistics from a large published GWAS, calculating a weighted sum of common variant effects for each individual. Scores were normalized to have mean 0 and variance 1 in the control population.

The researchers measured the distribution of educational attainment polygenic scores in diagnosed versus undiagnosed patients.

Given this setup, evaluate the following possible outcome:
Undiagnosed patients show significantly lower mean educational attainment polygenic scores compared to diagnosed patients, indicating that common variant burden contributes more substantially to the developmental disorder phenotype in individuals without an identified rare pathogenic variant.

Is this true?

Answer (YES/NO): NO